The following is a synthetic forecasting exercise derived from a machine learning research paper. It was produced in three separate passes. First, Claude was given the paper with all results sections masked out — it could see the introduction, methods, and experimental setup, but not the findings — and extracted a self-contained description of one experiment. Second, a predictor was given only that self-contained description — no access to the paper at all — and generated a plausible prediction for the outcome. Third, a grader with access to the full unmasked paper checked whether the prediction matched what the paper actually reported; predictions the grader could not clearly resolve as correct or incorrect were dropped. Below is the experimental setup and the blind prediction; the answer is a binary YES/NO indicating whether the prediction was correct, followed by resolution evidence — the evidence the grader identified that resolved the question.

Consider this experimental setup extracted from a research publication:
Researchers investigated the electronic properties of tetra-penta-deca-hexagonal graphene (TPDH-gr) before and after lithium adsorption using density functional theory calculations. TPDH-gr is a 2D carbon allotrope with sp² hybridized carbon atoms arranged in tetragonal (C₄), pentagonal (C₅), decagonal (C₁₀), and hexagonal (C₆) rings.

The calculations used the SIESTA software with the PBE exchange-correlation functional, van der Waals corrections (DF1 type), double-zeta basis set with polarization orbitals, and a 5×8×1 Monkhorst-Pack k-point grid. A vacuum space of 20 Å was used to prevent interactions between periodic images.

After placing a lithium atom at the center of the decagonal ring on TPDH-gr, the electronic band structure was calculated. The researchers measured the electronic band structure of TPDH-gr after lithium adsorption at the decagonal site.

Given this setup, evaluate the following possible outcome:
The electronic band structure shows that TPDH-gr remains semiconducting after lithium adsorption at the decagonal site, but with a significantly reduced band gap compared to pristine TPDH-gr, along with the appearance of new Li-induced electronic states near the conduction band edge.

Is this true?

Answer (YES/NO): NO